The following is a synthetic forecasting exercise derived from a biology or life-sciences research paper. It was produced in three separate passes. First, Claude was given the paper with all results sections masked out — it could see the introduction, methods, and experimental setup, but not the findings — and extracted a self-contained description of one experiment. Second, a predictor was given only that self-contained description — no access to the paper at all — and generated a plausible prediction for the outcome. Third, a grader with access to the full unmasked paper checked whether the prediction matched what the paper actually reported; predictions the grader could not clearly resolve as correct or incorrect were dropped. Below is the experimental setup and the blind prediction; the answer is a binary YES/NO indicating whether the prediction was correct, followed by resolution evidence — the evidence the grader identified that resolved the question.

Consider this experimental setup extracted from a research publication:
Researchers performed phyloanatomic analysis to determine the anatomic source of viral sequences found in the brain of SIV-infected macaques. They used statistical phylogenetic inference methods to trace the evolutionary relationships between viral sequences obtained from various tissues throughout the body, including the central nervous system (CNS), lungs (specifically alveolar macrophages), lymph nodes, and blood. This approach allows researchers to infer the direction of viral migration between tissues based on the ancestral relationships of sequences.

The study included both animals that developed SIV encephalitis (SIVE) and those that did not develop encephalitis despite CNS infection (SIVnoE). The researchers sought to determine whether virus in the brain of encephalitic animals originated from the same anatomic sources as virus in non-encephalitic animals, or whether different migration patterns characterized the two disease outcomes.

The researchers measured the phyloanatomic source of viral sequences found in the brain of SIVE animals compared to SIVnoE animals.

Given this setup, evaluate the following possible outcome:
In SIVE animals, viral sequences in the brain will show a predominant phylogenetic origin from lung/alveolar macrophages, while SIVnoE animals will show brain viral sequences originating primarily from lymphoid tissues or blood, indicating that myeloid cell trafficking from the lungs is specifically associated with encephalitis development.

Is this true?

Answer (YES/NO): YES